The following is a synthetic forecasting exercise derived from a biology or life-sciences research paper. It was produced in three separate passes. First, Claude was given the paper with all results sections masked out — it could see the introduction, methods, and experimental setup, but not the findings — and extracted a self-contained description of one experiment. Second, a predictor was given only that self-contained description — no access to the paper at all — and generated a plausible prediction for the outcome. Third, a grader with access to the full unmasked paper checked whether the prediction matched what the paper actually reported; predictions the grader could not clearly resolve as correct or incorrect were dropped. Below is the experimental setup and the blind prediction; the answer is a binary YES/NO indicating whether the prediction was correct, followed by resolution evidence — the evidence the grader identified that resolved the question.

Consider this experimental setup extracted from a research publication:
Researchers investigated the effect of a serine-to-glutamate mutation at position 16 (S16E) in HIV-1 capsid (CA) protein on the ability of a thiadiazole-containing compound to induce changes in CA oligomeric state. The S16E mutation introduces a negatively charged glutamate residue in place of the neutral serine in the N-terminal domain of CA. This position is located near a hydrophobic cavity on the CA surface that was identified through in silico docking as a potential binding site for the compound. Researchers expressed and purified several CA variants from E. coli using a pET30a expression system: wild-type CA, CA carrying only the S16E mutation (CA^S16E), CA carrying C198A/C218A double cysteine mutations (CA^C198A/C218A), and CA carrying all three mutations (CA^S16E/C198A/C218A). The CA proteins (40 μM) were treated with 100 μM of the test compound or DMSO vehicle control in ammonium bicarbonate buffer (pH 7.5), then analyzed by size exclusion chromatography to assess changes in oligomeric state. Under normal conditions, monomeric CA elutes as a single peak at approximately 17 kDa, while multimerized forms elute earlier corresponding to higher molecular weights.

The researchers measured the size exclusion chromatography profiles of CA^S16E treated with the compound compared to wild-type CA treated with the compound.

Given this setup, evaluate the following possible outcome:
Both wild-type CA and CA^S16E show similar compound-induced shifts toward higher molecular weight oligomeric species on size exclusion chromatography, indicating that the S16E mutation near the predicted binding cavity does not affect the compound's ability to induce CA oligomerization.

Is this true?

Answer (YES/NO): NO